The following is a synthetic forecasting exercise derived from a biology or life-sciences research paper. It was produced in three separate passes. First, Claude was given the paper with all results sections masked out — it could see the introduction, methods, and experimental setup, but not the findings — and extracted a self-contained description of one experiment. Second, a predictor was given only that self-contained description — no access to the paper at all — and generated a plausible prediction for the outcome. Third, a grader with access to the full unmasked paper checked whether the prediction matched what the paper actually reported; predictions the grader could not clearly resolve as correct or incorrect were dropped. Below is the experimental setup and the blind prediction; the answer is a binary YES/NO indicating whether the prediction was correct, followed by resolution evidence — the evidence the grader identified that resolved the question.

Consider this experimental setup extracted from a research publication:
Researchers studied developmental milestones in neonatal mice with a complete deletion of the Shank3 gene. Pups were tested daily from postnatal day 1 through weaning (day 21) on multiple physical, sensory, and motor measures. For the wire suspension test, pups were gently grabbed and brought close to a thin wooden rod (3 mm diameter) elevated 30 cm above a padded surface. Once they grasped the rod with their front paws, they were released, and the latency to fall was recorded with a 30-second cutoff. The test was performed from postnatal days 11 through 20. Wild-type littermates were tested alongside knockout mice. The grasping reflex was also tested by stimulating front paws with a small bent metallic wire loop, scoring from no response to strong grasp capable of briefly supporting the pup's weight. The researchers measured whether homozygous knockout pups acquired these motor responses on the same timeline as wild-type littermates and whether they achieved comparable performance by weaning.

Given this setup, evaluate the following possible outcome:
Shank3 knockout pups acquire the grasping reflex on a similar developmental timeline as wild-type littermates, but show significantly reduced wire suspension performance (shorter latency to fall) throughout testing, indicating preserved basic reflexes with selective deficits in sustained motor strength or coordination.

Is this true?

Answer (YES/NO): NO